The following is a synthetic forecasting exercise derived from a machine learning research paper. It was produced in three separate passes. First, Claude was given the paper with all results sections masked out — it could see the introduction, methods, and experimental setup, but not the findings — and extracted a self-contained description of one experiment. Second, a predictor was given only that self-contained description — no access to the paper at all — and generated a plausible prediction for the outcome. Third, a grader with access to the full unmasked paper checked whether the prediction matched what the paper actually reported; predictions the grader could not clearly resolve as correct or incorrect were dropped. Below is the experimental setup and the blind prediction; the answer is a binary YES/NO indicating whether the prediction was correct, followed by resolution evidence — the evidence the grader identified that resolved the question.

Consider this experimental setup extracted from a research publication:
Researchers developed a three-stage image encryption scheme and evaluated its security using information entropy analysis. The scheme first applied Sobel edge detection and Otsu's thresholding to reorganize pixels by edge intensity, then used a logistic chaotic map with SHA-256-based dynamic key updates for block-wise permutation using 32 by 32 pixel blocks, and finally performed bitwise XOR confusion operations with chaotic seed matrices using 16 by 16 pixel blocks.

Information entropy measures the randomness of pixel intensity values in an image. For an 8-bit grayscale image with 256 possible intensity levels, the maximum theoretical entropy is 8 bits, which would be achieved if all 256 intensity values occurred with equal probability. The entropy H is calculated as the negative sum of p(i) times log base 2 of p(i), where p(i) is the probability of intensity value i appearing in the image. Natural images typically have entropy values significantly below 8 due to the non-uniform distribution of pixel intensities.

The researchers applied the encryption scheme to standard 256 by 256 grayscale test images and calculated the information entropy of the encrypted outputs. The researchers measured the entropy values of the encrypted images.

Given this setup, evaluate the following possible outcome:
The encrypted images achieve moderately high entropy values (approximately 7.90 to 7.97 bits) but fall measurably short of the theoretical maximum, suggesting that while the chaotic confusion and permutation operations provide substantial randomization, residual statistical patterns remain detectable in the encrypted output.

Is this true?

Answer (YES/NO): NO